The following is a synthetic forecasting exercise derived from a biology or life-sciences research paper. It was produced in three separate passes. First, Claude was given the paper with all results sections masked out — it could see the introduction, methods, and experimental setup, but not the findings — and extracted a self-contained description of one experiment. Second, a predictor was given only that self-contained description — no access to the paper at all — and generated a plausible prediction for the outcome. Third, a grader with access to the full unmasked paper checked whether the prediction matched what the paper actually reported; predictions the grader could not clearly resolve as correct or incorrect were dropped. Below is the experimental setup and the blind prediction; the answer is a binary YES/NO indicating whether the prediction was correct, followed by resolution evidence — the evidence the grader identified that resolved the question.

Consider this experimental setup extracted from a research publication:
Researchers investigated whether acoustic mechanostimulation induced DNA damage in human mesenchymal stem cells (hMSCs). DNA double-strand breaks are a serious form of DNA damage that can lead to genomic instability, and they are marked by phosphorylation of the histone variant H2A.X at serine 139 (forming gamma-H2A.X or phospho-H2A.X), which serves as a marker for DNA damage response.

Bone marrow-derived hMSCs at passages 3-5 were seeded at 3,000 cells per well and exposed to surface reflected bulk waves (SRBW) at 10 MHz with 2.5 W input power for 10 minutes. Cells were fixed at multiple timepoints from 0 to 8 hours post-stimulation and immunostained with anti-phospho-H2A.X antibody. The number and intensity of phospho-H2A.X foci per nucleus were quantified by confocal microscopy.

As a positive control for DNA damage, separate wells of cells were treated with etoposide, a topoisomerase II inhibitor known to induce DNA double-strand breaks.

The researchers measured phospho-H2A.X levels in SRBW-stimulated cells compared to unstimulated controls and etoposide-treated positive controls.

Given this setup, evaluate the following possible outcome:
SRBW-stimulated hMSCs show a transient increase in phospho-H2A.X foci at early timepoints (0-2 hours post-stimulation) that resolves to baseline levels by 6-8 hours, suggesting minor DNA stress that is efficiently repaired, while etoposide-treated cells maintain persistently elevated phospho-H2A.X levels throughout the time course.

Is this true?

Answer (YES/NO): NO